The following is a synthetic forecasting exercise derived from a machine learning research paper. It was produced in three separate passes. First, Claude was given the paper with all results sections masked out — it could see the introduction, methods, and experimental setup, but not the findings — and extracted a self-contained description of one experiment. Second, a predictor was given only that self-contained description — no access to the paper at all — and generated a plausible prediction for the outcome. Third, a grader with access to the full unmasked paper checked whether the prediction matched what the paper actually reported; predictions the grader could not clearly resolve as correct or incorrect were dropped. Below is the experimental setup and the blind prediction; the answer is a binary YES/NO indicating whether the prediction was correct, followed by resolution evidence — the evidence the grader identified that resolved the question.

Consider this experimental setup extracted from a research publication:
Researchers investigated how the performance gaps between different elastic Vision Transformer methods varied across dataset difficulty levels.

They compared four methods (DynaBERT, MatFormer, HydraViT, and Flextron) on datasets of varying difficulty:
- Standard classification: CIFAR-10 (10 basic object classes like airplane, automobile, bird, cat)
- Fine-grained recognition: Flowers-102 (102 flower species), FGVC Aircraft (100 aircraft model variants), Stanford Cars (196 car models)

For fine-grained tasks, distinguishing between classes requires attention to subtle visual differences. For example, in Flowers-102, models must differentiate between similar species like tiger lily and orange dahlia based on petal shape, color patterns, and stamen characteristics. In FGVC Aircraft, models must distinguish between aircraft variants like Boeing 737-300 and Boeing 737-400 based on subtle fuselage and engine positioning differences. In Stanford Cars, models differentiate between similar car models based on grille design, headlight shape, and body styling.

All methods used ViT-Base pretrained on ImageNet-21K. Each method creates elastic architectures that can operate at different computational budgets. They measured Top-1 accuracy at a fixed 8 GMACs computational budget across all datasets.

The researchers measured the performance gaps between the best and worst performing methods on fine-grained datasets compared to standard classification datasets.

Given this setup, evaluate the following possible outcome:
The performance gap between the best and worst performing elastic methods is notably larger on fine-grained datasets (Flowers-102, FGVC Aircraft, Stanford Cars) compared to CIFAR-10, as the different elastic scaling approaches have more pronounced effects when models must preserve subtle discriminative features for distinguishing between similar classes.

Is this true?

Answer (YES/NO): YES